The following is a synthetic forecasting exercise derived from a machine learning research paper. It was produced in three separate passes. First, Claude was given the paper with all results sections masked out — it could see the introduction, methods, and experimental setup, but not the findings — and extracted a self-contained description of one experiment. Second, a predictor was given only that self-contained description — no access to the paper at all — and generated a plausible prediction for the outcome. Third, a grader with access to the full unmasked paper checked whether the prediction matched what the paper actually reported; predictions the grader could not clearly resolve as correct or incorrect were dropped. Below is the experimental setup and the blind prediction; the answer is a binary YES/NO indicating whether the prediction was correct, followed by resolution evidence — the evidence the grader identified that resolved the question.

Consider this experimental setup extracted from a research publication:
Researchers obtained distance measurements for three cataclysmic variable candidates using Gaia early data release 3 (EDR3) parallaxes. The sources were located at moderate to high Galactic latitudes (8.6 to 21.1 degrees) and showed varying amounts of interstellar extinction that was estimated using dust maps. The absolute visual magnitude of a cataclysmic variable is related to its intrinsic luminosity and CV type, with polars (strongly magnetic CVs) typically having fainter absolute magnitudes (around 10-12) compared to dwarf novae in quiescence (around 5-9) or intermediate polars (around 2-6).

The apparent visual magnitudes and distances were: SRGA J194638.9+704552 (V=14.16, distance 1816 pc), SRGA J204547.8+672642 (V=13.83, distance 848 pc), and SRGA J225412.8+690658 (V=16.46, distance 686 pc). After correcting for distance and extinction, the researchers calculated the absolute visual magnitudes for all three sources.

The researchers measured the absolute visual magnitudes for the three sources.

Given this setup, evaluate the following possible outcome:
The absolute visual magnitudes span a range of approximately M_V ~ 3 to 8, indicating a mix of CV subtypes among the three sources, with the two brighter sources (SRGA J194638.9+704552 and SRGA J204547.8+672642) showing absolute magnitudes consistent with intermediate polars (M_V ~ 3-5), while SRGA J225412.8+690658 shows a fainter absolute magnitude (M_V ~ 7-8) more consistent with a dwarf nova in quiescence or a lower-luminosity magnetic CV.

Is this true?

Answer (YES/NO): NO